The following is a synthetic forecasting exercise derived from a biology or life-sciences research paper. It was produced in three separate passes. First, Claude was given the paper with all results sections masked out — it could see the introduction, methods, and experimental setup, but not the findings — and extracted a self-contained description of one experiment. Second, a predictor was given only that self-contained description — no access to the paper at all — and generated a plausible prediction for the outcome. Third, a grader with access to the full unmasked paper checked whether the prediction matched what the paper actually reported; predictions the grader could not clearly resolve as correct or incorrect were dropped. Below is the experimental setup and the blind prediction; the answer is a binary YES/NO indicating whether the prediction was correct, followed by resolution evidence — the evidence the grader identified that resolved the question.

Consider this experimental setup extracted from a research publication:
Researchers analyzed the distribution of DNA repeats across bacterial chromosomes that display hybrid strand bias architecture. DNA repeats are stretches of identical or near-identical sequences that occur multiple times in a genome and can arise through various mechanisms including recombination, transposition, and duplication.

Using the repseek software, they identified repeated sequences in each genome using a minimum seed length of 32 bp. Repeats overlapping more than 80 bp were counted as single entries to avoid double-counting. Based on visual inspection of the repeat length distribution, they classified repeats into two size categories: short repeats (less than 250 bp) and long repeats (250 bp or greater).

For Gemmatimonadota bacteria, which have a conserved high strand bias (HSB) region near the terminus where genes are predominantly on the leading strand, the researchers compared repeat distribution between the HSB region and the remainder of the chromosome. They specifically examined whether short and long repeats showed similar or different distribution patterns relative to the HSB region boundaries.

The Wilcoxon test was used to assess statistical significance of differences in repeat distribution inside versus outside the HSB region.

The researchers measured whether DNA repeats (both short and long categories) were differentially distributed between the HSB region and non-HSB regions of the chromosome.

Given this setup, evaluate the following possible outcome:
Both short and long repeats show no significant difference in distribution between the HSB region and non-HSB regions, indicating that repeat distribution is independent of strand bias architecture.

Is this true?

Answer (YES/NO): NO